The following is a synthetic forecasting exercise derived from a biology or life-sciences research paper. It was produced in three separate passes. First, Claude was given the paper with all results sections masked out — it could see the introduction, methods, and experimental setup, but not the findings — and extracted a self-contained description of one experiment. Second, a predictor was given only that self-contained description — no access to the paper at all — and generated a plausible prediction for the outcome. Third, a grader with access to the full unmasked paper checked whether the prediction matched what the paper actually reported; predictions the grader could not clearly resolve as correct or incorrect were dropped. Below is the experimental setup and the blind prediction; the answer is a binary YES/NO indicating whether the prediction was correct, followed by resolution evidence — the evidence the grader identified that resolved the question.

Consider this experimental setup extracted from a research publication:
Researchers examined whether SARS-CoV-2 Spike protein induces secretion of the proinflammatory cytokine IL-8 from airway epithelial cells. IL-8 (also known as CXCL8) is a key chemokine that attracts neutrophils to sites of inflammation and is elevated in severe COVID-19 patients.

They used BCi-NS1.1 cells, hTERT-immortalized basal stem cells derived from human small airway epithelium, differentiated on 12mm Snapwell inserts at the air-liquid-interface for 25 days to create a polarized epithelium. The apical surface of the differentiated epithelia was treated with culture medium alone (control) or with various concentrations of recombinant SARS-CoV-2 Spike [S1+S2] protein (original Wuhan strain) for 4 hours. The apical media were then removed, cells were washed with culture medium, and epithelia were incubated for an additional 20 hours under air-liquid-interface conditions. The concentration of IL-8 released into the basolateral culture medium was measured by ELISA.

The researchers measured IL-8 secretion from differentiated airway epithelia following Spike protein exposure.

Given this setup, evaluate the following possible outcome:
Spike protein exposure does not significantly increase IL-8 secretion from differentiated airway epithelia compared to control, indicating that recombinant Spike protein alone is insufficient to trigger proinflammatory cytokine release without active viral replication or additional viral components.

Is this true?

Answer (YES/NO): NO